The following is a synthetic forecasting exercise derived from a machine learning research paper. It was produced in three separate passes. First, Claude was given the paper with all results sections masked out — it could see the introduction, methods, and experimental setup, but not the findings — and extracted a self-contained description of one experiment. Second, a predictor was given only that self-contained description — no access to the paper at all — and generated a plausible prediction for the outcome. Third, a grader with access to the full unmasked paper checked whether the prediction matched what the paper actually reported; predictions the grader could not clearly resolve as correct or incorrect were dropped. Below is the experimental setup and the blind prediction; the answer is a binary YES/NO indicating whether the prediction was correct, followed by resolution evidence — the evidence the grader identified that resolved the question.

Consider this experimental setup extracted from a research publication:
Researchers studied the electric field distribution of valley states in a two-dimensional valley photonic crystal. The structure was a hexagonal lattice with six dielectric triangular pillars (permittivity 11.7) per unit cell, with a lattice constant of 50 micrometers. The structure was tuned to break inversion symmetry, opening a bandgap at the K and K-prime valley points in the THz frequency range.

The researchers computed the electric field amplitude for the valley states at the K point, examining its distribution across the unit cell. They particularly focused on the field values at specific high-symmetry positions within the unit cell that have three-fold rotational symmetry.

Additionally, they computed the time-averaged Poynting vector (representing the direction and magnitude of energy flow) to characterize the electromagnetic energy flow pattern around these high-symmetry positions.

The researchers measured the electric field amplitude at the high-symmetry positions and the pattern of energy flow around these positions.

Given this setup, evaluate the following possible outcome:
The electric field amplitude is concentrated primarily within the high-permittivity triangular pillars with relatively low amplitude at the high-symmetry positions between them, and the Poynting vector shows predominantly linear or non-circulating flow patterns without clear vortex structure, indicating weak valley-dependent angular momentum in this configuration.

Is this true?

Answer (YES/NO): NO